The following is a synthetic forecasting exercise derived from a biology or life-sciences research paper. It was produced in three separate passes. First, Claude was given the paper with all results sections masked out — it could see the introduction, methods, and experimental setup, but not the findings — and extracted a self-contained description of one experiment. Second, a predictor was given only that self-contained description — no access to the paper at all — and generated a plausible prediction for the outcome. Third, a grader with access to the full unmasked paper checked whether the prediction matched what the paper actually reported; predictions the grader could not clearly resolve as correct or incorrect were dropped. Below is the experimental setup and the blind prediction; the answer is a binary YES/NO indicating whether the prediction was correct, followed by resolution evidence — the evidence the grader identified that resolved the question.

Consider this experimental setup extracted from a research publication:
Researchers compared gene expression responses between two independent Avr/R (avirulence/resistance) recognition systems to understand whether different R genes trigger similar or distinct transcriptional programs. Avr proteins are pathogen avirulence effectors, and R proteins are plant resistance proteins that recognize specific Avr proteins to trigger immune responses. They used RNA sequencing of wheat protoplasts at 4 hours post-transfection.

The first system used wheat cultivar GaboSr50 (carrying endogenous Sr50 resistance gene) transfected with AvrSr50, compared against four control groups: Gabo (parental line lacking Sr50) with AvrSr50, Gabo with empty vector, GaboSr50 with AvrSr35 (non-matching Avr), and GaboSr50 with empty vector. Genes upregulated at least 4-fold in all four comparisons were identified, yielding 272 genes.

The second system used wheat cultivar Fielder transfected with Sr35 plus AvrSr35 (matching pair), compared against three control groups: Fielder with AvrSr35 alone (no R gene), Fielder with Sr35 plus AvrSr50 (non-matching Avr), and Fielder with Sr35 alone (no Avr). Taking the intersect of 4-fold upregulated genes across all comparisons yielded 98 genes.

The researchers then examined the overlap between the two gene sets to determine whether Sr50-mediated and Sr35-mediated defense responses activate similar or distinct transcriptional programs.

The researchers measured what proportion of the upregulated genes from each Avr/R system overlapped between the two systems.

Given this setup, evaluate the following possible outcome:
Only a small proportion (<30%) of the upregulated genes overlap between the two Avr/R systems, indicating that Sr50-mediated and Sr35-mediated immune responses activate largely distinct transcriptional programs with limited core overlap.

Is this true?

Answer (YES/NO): NO